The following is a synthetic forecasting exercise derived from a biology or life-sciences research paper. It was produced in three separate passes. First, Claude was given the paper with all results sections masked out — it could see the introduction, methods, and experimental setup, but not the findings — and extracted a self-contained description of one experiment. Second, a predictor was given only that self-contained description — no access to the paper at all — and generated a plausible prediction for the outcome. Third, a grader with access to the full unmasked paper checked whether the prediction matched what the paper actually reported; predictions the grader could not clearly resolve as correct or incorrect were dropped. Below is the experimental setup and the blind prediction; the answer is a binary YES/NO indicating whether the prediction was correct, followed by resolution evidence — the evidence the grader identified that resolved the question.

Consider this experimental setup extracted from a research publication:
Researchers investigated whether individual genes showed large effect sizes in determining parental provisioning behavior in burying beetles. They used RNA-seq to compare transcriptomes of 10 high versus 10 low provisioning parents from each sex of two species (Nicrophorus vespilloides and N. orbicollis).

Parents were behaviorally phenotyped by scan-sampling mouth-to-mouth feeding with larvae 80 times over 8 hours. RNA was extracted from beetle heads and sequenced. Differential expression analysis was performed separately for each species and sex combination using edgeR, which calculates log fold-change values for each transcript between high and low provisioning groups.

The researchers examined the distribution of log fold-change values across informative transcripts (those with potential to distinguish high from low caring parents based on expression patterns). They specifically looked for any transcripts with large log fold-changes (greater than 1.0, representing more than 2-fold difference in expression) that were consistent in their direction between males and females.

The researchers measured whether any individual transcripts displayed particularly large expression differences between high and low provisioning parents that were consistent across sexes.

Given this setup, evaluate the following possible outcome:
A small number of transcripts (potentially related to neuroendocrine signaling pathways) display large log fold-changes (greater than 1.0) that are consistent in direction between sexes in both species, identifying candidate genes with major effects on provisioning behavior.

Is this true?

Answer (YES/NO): NO